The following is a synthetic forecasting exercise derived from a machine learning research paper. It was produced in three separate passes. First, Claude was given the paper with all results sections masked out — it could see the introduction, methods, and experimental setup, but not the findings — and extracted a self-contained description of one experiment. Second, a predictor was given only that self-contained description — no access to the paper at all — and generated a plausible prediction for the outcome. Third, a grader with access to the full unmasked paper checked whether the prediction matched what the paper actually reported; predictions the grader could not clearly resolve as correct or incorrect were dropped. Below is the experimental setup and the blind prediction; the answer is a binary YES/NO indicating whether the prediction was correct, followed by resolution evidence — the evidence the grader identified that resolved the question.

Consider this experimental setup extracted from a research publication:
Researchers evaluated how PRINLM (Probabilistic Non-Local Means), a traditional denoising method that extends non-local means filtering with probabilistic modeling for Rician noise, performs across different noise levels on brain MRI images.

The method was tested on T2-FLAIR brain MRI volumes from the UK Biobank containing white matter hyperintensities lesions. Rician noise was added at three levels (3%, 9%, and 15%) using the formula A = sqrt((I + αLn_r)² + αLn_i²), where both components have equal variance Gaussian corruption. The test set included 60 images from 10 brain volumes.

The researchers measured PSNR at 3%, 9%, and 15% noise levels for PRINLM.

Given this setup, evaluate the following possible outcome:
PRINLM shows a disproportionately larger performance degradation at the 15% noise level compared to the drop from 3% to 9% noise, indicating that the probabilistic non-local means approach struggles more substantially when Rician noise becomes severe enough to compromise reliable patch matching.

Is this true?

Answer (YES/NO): NO